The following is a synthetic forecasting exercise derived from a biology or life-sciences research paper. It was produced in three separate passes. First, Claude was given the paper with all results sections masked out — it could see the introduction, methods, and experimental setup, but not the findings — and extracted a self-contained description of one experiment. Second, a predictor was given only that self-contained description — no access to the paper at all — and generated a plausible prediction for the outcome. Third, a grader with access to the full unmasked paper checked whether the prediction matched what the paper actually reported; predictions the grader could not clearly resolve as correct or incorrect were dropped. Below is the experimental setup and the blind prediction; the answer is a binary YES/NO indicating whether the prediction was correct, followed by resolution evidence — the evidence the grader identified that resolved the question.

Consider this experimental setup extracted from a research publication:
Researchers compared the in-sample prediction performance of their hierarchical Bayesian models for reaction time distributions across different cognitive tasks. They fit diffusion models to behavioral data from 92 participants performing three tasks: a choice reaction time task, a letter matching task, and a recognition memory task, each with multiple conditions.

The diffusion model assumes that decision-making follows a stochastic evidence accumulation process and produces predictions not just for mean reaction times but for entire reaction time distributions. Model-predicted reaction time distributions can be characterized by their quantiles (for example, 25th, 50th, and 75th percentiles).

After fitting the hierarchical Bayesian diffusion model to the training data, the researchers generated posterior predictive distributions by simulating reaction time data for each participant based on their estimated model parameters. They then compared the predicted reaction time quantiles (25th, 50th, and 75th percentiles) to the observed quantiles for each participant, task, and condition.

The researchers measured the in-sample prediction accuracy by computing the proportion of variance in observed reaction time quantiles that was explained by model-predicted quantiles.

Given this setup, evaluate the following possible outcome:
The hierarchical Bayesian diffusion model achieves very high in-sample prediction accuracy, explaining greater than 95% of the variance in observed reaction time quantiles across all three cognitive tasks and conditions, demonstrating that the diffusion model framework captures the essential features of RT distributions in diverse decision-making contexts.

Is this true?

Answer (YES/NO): NO